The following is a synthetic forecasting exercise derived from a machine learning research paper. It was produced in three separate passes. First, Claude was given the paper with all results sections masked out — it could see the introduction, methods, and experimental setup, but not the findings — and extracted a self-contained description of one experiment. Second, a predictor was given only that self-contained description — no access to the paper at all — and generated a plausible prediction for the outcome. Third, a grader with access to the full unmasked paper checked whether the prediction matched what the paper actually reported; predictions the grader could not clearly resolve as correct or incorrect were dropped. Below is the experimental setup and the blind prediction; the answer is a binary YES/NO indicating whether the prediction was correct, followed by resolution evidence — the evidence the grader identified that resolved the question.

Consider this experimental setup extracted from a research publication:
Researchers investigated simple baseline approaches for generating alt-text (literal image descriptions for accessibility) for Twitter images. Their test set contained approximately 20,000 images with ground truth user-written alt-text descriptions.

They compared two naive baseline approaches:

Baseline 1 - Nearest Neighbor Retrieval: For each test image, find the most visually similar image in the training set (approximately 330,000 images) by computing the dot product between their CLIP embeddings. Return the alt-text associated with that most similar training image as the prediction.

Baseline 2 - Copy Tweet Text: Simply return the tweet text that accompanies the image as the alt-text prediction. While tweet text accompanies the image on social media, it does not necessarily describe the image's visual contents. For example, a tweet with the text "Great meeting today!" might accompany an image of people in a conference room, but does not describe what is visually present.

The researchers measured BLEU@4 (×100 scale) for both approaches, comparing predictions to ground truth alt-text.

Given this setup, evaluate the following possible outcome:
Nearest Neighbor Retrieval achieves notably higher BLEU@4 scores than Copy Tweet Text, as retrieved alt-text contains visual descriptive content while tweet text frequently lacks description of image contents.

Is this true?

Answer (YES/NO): YES